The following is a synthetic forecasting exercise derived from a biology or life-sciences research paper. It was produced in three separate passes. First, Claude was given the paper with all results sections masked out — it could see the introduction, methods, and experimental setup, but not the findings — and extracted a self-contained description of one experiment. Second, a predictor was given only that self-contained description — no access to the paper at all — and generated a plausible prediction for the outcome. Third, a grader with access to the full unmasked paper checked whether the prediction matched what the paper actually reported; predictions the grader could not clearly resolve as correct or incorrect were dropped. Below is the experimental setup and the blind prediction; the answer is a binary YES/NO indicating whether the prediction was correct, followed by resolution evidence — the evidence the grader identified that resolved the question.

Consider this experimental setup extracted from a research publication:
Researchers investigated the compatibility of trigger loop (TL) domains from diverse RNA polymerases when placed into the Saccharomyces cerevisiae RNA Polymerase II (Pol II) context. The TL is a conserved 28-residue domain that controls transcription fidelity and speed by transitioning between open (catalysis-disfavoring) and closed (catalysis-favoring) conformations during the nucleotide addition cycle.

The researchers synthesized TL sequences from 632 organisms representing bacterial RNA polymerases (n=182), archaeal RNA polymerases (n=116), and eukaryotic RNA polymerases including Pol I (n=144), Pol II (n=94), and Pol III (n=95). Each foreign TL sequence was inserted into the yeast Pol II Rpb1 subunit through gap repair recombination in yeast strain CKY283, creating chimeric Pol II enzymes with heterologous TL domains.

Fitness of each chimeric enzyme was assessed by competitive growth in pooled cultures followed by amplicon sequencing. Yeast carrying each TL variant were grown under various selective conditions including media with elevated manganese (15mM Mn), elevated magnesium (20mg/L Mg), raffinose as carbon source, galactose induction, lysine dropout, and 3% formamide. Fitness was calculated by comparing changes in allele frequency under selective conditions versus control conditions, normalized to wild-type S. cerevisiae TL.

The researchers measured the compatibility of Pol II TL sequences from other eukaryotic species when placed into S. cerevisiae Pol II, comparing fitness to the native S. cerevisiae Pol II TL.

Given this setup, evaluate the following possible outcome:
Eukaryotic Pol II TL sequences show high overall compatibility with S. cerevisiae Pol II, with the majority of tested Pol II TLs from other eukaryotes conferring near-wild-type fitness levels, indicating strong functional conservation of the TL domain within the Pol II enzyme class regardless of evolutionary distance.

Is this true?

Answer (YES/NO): NO